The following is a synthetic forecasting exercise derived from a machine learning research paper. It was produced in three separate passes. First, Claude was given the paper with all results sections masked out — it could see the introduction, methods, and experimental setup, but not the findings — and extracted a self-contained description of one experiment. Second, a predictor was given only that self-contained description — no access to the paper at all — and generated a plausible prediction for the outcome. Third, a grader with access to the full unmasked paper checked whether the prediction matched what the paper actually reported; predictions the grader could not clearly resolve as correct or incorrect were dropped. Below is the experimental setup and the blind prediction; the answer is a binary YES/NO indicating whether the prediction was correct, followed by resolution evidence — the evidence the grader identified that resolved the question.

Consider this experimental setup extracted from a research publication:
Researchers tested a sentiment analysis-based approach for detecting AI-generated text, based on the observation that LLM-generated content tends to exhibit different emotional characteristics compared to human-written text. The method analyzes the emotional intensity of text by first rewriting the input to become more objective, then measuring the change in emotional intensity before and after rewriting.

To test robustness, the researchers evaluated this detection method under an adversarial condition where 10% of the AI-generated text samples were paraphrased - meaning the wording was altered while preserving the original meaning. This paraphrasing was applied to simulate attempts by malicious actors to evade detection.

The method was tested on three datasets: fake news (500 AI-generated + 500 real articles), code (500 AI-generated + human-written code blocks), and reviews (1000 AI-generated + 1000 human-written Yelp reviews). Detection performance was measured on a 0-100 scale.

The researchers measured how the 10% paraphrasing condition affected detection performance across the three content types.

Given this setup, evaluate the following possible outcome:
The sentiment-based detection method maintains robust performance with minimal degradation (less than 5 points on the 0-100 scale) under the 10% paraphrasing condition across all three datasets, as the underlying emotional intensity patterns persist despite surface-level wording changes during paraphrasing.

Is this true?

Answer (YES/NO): NO